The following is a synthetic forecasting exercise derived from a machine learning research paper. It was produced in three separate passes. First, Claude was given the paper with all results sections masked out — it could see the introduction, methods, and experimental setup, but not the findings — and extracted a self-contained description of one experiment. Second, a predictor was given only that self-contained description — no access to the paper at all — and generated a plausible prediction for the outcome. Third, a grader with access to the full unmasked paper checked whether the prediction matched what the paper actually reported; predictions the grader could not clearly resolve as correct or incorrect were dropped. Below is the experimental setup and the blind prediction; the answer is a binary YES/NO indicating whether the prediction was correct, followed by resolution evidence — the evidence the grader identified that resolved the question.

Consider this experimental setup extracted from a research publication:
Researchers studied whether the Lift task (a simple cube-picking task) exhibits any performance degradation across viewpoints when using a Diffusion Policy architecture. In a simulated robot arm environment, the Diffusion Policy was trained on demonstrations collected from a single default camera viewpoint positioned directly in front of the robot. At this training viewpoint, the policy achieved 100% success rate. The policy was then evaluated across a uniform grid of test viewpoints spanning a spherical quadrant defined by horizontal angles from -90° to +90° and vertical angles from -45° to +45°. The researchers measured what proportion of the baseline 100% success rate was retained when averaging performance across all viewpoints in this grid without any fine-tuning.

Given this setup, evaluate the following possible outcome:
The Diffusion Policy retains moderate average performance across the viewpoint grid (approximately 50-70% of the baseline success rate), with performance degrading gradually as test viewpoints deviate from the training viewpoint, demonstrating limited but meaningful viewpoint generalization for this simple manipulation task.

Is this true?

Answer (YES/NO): YES